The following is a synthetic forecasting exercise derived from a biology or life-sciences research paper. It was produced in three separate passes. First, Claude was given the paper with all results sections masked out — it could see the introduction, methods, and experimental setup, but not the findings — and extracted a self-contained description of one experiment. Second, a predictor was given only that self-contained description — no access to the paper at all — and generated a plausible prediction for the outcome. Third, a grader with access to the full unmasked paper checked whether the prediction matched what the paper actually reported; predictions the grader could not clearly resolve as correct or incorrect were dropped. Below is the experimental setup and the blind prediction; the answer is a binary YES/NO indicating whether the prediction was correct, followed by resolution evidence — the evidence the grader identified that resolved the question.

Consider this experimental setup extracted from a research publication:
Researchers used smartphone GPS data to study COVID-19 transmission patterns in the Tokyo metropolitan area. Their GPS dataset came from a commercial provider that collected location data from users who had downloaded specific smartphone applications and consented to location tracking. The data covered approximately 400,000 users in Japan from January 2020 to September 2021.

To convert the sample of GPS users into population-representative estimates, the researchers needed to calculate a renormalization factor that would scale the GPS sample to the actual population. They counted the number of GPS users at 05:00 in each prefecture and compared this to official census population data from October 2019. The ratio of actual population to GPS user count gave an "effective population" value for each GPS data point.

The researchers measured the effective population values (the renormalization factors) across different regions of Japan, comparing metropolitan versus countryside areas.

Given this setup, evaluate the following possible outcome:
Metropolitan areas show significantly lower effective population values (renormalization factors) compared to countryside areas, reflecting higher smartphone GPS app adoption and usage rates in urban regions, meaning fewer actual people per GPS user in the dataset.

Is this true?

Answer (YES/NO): YES